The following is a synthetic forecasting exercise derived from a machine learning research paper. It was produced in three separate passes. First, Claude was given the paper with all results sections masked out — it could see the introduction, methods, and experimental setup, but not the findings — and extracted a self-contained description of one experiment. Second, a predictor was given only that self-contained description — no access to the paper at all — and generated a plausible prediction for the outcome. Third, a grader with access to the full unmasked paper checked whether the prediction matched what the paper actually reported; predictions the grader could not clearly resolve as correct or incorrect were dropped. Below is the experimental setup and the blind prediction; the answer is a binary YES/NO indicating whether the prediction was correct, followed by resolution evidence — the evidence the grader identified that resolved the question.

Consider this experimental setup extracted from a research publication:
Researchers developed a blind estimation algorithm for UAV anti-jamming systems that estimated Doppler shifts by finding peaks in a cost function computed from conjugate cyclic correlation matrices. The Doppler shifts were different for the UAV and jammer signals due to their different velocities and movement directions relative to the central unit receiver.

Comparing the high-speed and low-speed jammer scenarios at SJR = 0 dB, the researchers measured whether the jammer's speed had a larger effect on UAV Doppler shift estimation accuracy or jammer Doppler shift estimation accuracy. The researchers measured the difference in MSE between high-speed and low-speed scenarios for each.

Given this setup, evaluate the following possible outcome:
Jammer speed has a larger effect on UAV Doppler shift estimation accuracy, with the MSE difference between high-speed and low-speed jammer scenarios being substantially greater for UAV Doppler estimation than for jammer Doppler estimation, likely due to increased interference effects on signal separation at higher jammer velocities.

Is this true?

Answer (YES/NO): NO